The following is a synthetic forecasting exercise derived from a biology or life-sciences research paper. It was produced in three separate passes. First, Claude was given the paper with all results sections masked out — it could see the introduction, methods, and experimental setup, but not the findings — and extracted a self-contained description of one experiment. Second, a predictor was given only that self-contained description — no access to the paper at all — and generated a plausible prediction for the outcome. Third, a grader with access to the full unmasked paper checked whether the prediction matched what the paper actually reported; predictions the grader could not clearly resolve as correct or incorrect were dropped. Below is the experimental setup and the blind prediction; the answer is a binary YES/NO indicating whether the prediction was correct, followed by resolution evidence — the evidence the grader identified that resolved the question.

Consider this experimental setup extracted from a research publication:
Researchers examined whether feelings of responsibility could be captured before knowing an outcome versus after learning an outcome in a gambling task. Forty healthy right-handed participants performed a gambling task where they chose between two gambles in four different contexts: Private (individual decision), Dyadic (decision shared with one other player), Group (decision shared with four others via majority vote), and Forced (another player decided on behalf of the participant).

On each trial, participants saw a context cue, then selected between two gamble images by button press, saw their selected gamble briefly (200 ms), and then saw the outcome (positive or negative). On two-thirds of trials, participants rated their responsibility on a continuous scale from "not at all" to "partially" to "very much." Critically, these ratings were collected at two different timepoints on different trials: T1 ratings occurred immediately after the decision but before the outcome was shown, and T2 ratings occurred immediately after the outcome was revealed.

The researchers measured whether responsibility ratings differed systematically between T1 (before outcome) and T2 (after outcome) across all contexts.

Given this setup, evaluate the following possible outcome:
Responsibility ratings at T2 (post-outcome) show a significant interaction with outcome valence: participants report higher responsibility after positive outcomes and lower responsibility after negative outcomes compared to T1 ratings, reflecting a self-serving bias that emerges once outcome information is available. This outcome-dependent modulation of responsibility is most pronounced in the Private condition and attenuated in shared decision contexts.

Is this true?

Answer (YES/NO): NO